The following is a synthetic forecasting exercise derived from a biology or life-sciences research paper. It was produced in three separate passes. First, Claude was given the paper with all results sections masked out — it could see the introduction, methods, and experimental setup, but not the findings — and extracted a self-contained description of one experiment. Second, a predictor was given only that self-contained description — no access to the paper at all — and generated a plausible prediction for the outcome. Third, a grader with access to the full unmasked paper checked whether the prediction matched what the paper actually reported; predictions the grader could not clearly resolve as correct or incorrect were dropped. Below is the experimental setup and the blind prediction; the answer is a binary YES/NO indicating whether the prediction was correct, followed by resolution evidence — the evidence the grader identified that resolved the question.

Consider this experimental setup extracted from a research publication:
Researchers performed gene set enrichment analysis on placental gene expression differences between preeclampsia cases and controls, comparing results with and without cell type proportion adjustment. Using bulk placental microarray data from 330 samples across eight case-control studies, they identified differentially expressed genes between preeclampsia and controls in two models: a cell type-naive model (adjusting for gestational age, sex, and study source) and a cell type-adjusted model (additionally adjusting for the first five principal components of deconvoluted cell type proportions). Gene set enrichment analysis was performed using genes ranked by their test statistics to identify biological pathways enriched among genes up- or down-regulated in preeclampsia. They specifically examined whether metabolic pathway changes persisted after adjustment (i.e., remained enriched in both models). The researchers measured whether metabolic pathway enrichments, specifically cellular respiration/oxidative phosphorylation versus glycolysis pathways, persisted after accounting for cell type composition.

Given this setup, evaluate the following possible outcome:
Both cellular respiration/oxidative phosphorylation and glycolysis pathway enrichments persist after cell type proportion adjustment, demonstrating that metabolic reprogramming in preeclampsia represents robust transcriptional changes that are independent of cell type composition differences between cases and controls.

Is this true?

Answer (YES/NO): YES